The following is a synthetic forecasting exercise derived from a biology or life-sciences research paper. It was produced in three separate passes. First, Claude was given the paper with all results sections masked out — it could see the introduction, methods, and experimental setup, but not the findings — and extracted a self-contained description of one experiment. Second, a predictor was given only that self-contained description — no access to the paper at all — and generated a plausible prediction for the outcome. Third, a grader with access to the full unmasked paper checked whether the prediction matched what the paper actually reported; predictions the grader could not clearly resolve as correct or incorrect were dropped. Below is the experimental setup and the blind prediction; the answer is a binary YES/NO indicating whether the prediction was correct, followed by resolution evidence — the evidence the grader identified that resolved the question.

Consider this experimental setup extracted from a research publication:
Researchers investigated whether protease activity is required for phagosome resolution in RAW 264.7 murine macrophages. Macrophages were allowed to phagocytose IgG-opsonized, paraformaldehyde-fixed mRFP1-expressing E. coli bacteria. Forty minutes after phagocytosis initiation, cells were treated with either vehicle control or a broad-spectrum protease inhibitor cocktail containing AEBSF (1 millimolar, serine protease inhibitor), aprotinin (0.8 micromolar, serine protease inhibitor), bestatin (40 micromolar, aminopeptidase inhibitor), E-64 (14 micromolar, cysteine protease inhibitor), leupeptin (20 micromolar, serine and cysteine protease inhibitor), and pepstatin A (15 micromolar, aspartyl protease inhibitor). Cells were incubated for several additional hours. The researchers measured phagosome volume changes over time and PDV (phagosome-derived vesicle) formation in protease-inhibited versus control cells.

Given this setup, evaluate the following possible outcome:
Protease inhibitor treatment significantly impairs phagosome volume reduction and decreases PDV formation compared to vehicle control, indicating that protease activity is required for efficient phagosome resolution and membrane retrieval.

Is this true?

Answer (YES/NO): YES